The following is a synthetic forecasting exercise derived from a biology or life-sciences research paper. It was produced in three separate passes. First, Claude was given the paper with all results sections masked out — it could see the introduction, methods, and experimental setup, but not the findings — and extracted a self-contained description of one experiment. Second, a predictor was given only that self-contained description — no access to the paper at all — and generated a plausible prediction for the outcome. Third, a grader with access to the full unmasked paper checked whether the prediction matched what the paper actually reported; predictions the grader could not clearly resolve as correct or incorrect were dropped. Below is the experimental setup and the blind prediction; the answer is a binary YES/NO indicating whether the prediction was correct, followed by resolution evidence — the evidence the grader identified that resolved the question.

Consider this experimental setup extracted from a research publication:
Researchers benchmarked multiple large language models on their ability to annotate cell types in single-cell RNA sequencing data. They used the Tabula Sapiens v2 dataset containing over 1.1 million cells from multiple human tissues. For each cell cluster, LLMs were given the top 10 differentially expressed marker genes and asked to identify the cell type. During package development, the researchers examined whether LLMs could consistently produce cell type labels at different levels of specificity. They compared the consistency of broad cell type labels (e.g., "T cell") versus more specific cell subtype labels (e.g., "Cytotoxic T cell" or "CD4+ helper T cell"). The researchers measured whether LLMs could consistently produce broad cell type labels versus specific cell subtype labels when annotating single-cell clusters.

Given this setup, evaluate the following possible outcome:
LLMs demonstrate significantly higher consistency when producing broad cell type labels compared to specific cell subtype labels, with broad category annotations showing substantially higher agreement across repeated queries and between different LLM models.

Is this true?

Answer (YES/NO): YES